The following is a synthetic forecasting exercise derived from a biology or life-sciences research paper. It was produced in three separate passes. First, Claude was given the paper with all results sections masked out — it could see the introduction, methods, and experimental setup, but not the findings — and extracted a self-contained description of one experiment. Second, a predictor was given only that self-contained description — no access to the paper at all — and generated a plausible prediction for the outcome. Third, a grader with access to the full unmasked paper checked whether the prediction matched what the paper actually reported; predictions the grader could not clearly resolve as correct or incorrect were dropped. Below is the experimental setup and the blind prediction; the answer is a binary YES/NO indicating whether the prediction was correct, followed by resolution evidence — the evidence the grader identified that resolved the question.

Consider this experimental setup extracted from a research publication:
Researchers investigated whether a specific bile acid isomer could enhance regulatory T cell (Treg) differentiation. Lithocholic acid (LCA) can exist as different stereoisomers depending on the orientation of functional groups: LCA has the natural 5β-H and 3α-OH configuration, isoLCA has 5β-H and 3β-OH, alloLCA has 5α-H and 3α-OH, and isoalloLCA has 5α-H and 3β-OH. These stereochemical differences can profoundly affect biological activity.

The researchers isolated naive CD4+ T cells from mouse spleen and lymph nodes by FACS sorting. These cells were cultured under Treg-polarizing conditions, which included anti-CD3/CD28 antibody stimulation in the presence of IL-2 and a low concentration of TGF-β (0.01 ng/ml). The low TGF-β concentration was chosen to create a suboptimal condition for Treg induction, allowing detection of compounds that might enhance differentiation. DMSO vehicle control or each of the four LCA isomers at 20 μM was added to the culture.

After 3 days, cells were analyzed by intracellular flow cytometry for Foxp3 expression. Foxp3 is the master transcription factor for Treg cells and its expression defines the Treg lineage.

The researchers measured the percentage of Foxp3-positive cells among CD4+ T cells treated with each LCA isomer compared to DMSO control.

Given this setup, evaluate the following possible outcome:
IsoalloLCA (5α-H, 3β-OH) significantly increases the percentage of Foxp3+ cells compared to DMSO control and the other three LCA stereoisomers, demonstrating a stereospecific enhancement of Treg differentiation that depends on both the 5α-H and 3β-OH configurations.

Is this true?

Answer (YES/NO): YES